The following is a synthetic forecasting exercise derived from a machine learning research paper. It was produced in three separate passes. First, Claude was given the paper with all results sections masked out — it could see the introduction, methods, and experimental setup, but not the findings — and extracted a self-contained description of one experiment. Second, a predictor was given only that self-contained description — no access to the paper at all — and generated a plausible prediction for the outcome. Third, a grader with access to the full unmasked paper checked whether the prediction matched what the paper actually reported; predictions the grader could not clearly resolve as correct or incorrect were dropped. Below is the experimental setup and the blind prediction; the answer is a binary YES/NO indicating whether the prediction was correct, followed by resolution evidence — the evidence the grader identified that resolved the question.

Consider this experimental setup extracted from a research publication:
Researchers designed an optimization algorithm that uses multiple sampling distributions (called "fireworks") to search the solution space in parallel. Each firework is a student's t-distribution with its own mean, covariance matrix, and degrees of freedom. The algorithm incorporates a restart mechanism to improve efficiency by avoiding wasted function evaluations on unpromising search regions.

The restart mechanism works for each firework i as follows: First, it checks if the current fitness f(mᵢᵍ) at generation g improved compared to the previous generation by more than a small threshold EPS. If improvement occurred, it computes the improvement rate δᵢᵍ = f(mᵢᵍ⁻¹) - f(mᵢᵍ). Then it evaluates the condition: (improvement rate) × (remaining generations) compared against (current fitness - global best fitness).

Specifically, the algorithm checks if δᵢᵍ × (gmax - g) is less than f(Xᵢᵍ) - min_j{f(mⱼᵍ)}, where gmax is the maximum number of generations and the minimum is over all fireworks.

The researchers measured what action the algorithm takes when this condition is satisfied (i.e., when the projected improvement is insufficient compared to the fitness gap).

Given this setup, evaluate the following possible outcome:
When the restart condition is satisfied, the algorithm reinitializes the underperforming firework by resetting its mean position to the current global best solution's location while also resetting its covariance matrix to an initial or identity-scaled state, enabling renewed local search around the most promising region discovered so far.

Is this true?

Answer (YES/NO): NO